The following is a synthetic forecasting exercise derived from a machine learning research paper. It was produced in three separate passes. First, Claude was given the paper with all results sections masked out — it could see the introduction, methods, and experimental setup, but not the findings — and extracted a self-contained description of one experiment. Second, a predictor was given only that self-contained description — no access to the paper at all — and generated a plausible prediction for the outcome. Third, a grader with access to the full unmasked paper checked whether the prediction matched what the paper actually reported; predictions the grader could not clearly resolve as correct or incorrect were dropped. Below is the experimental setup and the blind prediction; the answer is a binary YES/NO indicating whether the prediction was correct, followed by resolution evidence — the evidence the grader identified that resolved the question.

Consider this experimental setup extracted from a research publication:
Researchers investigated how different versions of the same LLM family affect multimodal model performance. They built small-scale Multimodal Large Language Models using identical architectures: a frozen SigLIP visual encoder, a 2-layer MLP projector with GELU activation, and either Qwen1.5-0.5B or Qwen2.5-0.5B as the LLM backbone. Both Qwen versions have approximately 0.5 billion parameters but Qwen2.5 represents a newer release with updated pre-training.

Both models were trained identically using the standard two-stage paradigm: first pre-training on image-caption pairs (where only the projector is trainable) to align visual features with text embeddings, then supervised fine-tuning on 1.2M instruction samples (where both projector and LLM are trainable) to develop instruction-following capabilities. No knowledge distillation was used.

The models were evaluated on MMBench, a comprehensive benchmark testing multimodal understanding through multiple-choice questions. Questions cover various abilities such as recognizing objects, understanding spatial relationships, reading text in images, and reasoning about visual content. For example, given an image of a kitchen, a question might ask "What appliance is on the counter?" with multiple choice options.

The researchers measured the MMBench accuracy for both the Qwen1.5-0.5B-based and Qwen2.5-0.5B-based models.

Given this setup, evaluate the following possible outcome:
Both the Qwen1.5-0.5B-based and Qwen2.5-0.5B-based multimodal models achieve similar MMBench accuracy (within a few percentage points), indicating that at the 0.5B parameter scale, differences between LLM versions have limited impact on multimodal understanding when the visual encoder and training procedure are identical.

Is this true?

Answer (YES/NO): NO